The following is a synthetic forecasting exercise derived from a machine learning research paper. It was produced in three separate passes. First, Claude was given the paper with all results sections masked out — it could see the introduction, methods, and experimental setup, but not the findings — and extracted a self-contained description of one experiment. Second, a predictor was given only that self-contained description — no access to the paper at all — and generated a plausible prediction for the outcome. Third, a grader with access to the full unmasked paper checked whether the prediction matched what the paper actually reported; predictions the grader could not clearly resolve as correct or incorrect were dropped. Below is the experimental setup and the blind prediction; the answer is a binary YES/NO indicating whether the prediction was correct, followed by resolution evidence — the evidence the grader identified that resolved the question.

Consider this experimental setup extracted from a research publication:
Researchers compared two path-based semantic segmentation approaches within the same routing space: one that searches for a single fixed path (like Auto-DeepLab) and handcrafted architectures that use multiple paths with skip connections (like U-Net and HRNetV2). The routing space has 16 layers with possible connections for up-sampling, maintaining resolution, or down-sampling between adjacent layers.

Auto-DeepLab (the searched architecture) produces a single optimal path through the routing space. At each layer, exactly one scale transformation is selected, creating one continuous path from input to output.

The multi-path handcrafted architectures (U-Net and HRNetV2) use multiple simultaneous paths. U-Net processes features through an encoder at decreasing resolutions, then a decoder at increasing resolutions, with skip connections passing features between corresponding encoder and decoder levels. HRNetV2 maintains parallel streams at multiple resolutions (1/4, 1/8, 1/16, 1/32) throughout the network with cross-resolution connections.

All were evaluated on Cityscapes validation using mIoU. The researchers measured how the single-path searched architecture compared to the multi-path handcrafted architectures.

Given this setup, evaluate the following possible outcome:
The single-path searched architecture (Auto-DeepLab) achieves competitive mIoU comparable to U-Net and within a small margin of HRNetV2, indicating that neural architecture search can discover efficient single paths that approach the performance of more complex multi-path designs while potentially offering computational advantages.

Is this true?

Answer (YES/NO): NO